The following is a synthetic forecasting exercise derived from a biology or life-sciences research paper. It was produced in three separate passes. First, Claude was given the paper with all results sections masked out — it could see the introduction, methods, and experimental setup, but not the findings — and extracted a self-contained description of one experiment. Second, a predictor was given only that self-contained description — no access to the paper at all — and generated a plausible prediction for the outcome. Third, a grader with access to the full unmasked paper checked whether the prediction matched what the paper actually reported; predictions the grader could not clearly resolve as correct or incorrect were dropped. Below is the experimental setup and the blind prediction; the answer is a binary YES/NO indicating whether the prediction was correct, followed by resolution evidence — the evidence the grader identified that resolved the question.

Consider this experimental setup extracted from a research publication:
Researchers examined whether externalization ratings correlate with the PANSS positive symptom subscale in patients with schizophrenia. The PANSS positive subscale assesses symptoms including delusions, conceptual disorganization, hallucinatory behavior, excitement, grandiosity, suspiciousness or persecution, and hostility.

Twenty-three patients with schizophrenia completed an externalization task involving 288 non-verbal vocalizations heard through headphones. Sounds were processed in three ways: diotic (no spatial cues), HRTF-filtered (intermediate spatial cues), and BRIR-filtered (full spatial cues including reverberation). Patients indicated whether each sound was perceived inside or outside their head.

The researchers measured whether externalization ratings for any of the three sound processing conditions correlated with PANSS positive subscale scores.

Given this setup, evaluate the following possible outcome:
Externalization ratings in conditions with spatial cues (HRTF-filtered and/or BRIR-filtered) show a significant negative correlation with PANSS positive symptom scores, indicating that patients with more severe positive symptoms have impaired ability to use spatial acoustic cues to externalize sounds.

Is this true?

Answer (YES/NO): NO